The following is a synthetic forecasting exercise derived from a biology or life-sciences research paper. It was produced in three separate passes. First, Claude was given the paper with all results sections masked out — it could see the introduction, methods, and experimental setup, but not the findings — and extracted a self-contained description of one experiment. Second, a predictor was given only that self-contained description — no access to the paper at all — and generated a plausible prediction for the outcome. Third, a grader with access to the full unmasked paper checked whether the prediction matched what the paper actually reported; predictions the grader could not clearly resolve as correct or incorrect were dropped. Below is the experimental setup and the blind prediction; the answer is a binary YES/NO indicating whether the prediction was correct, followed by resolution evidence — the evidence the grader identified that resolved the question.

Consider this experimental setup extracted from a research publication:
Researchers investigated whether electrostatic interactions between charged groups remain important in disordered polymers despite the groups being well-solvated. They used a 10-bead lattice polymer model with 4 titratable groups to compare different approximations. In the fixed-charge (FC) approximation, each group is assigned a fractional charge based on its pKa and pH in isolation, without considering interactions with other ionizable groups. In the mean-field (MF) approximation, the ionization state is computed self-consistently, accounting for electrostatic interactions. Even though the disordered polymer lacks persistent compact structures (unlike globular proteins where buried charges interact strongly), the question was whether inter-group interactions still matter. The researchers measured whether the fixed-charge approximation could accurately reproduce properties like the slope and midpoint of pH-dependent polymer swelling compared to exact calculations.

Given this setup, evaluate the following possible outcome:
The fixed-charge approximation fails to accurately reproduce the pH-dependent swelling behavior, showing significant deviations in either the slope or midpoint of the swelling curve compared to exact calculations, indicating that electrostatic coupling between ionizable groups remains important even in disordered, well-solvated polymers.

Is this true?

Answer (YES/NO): YES